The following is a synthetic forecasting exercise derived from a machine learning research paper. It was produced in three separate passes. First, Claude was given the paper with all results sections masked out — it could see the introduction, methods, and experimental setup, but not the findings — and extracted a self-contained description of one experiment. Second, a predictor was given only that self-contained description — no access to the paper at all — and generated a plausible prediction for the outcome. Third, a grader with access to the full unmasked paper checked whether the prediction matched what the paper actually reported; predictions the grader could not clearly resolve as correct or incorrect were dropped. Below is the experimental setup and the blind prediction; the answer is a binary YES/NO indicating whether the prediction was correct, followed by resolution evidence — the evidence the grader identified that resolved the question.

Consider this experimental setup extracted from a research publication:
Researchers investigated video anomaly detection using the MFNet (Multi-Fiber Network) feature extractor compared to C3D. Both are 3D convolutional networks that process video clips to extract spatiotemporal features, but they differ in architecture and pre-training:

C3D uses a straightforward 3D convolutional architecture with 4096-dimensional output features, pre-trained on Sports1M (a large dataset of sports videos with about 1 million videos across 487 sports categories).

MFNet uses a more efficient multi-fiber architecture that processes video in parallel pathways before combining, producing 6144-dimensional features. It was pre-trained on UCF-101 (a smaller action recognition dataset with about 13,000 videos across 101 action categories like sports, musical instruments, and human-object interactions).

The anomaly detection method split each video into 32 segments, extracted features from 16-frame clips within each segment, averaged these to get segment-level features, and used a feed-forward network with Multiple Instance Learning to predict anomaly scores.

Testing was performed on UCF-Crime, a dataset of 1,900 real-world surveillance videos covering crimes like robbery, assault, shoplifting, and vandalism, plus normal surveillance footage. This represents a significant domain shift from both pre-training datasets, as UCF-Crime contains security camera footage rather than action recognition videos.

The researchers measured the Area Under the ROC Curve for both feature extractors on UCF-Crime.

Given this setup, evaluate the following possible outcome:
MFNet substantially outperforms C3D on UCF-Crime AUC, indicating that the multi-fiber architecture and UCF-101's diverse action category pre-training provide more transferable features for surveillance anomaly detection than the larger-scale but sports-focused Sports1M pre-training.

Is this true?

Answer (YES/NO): YES